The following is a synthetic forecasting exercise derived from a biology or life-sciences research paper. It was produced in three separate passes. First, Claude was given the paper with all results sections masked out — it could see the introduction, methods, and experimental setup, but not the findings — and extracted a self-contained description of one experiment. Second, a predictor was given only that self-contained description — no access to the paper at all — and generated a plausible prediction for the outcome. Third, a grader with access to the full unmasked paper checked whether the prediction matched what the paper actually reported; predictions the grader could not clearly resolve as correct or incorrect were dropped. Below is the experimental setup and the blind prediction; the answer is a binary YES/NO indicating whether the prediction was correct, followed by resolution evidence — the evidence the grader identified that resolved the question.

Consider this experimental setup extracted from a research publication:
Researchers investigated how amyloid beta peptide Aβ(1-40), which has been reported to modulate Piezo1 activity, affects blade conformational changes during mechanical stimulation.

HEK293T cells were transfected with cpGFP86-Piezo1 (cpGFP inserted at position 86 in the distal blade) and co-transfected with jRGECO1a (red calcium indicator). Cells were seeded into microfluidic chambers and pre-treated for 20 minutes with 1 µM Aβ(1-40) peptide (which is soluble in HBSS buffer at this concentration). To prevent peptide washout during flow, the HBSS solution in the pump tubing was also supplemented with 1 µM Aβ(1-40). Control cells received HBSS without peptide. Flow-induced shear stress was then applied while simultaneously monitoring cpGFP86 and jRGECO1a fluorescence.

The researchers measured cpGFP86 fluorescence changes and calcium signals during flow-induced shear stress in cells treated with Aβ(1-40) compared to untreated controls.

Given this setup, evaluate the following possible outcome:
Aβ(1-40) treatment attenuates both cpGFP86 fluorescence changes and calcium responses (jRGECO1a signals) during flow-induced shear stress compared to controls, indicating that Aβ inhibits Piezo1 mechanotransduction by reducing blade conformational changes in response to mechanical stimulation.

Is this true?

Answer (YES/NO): NO